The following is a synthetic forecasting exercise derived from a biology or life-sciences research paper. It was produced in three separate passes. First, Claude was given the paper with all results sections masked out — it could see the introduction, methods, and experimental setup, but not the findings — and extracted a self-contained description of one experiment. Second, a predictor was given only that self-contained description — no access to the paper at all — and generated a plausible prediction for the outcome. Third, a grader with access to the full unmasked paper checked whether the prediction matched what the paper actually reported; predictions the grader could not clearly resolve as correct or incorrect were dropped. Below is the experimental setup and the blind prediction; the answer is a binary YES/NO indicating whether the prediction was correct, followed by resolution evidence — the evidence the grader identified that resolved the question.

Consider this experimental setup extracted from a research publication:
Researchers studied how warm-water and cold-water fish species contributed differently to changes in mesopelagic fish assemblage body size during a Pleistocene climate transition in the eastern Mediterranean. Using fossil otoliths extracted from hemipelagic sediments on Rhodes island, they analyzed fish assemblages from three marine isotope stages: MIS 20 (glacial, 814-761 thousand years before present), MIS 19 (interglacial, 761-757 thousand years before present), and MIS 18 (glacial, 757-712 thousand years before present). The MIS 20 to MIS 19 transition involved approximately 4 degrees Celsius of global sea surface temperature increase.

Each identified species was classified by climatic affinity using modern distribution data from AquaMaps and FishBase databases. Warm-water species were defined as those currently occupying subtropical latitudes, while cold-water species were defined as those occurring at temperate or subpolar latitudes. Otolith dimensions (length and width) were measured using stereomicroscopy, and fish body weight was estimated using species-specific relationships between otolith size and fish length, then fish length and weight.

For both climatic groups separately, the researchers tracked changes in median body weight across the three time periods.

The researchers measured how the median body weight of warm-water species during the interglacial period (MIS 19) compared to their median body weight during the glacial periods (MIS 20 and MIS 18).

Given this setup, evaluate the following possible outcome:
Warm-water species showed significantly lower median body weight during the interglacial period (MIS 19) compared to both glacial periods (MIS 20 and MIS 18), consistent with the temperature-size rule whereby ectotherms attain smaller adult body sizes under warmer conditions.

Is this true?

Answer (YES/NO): NO